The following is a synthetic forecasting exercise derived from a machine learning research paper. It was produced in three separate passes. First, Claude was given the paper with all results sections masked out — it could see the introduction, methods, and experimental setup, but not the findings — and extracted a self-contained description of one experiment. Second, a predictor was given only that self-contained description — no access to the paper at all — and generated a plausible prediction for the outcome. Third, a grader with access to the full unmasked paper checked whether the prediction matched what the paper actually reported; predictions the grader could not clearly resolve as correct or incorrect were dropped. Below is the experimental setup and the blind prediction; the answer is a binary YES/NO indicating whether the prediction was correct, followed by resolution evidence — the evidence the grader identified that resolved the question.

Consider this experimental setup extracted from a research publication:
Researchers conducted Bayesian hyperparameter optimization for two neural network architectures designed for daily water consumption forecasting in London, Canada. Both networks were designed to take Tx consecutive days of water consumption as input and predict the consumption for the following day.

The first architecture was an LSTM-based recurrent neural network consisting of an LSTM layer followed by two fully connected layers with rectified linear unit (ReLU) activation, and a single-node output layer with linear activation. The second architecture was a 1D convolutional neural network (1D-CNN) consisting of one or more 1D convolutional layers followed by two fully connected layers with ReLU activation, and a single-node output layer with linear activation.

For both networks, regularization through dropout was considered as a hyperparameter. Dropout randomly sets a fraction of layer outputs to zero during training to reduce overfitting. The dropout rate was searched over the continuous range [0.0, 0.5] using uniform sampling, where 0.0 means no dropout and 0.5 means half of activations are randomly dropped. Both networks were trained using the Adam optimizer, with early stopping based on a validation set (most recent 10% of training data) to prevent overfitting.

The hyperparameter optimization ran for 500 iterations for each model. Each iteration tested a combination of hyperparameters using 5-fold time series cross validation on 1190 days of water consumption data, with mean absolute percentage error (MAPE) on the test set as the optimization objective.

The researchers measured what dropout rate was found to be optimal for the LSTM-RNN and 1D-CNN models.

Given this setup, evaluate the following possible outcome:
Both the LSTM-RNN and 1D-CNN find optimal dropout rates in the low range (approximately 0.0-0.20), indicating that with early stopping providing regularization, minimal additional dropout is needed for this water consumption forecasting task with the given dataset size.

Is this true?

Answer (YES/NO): YES